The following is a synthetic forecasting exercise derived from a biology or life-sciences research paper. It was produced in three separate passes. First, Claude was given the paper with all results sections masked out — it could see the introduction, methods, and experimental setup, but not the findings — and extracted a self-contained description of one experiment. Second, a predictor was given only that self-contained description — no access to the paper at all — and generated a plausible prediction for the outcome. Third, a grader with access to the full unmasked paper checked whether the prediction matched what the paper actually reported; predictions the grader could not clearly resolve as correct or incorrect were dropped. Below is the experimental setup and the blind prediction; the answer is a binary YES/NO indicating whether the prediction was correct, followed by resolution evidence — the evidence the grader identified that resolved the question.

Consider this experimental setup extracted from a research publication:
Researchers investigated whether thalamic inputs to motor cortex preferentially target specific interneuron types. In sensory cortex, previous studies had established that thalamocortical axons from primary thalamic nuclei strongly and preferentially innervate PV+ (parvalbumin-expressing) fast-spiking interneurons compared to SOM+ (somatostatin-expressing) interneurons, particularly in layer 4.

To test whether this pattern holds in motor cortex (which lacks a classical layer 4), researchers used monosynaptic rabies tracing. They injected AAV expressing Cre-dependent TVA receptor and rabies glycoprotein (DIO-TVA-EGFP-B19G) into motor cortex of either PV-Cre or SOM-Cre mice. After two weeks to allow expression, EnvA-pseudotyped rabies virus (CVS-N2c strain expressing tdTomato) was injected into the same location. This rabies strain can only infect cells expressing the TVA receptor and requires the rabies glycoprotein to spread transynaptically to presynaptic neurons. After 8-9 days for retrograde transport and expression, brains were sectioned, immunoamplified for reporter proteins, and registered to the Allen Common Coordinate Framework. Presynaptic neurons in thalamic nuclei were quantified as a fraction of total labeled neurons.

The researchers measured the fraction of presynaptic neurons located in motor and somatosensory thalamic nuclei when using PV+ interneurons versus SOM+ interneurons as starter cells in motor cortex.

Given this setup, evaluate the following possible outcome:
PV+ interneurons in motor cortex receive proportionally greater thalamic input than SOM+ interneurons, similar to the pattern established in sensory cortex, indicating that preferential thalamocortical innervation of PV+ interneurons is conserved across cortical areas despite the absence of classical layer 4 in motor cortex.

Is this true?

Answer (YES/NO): NO